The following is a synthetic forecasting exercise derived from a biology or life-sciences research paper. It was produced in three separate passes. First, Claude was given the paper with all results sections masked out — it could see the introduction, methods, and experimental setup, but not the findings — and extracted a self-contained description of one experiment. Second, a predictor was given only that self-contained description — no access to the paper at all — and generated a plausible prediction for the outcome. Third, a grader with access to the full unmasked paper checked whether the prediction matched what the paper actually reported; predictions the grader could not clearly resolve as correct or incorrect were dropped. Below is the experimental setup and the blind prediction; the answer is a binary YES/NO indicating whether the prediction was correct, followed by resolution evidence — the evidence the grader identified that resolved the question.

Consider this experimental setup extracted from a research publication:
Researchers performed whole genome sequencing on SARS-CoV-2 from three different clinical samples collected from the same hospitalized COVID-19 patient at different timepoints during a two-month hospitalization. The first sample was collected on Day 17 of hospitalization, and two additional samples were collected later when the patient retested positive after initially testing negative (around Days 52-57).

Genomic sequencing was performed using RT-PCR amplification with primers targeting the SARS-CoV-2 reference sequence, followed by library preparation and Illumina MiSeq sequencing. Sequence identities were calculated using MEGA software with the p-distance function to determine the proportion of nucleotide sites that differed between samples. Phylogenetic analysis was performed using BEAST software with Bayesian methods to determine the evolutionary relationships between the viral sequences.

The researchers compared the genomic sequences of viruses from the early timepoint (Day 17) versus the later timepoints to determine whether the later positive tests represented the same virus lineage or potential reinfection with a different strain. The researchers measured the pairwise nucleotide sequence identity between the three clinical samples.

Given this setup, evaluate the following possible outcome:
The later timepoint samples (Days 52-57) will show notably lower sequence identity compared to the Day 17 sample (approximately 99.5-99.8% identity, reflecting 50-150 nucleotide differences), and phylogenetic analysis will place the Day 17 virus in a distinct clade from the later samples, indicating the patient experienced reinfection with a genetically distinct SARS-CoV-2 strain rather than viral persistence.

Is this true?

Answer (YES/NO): NO